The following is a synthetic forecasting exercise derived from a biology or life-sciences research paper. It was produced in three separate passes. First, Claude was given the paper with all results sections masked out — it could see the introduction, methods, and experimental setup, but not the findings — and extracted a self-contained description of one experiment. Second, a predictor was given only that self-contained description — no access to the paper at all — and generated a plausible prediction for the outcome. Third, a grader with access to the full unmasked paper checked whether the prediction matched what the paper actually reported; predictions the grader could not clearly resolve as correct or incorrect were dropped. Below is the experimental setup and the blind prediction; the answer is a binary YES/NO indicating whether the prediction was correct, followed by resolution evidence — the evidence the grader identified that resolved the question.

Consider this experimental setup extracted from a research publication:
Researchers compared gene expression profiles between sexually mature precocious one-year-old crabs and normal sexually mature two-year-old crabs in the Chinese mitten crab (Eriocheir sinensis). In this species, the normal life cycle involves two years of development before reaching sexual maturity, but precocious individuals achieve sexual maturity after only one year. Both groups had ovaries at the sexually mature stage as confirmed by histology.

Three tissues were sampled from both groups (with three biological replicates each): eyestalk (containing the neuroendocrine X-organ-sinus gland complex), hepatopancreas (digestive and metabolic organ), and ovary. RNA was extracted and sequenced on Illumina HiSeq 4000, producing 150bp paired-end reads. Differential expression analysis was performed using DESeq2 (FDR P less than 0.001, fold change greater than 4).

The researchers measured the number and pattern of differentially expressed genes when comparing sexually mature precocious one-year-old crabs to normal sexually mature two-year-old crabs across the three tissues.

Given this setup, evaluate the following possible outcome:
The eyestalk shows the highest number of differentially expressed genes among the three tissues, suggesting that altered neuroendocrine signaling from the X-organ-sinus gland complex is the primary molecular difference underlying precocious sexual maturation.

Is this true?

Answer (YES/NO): YES